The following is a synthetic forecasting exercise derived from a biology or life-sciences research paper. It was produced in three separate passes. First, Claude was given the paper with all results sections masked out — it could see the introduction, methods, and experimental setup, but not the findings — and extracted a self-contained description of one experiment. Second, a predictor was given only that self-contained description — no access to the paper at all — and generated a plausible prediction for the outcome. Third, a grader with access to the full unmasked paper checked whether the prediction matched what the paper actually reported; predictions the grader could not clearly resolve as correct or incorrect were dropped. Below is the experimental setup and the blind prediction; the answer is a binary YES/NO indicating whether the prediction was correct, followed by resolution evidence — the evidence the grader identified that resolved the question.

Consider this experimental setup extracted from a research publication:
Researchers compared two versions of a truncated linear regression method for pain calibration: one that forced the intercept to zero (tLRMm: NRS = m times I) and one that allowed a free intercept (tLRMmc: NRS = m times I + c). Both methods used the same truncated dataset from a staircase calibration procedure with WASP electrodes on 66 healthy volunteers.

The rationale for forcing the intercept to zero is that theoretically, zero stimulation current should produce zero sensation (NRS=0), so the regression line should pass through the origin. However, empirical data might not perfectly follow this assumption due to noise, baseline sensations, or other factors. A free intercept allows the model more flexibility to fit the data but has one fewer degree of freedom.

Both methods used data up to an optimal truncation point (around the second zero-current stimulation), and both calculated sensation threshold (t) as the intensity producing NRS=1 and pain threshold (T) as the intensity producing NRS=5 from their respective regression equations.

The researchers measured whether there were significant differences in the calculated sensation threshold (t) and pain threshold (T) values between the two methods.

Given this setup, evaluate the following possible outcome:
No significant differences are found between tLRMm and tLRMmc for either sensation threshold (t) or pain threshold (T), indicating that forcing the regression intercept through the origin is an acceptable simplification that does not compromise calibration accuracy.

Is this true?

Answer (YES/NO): YES